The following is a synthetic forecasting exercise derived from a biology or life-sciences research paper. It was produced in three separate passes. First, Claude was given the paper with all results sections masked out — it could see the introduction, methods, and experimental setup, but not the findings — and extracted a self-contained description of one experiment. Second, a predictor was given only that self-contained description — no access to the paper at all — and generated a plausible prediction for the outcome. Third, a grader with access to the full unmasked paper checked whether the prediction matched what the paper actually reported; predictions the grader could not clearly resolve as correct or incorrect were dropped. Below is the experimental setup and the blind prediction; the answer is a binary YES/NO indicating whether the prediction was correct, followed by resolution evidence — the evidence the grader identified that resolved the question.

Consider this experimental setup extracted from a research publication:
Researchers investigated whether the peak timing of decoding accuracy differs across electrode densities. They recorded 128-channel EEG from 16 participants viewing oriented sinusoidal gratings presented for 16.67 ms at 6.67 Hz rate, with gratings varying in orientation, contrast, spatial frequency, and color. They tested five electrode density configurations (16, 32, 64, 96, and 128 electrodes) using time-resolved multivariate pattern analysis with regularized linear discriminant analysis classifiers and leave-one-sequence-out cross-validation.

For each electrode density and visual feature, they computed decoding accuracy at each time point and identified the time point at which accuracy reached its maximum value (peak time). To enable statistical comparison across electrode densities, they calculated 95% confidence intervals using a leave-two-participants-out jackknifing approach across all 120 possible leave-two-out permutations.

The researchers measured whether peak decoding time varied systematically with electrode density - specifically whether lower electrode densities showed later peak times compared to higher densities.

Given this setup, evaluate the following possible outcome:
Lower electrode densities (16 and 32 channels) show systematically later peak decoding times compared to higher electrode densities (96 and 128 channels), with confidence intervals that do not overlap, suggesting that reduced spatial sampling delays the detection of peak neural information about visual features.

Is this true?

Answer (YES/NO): NO